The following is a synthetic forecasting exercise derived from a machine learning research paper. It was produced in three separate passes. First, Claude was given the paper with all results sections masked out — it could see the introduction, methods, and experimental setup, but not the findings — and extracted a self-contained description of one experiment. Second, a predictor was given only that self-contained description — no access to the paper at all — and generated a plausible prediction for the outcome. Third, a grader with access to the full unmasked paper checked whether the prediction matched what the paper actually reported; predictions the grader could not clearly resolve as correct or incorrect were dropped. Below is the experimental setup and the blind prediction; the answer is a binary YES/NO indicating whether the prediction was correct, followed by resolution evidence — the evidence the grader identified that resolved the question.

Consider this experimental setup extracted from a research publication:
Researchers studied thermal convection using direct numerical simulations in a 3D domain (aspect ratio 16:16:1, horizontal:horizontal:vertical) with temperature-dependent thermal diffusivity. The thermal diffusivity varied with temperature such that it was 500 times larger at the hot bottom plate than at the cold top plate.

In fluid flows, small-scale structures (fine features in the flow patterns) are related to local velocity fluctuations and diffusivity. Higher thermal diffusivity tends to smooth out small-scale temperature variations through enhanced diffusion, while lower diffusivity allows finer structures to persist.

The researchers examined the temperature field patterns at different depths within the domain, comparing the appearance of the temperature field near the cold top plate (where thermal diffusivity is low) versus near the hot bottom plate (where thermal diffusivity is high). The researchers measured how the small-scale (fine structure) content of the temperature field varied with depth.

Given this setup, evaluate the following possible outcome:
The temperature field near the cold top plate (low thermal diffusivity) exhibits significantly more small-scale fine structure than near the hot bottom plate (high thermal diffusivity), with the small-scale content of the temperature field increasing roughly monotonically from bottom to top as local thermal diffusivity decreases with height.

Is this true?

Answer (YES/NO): YES